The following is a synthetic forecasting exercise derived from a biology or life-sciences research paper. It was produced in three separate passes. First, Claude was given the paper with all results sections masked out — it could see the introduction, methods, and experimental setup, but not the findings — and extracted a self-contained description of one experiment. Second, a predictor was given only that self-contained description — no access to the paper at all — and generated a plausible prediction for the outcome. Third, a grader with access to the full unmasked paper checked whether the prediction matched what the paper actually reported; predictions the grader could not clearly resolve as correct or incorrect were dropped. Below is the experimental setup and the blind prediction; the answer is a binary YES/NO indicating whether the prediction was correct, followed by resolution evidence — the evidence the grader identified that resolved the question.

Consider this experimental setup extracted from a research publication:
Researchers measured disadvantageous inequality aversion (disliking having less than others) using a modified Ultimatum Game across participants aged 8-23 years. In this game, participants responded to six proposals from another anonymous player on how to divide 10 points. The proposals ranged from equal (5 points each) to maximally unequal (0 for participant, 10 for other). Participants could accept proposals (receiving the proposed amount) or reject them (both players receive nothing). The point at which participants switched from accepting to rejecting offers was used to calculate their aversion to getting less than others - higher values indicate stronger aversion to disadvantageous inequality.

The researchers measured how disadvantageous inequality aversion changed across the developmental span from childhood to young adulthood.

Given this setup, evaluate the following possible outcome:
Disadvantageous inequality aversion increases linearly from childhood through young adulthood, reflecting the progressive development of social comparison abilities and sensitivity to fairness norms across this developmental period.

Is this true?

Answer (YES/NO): NO